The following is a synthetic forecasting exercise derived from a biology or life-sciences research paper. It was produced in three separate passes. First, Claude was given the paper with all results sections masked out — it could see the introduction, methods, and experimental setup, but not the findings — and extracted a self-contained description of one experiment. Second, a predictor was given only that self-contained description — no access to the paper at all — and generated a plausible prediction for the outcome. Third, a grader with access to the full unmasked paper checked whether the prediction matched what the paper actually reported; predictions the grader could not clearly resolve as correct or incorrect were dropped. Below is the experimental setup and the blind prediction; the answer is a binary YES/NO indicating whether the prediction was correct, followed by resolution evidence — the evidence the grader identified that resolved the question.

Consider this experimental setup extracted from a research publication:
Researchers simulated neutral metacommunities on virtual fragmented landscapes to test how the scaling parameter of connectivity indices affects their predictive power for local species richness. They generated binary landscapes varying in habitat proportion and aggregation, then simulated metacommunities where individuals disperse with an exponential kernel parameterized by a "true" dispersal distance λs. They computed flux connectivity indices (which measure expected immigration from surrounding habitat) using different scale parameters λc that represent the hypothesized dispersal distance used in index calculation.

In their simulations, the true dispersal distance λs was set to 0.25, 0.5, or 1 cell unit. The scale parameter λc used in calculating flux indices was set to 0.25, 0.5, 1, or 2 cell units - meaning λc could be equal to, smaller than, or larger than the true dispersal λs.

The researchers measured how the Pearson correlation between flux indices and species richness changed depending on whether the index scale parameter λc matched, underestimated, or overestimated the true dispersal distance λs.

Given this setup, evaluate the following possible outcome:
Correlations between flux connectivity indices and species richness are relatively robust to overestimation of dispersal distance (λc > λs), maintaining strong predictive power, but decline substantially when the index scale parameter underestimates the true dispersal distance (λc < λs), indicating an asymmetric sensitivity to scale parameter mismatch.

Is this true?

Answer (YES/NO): NO